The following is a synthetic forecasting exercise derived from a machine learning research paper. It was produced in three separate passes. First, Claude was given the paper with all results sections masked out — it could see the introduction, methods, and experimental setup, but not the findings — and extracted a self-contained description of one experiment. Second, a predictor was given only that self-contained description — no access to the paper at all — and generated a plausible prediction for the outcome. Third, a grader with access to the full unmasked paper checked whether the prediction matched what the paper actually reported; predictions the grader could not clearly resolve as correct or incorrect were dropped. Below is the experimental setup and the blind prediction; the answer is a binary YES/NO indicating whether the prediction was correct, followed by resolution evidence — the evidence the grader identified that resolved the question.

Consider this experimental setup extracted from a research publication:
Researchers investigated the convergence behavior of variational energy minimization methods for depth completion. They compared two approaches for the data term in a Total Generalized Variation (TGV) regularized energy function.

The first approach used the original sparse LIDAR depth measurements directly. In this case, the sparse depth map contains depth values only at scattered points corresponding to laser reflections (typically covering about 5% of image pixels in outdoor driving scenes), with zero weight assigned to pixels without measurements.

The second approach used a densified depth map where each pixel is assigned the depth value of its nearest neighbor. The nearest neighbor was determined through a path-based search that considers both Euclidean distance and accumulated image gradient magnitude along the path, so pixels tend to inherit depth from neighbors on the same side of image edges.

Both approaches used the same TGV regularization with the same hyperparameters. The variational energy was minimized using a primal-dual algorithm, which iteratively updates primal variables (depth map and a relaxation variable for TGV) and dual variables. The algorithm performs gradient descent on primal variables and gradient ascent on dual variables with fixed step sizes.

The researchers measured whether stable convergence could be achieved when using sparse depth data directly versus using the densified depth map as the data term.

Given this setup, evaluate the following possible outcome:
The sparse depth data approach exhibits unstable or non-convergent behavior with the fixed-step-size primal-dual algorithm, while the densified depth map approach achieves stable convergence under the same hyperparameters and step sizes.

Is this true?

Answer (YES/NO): YES